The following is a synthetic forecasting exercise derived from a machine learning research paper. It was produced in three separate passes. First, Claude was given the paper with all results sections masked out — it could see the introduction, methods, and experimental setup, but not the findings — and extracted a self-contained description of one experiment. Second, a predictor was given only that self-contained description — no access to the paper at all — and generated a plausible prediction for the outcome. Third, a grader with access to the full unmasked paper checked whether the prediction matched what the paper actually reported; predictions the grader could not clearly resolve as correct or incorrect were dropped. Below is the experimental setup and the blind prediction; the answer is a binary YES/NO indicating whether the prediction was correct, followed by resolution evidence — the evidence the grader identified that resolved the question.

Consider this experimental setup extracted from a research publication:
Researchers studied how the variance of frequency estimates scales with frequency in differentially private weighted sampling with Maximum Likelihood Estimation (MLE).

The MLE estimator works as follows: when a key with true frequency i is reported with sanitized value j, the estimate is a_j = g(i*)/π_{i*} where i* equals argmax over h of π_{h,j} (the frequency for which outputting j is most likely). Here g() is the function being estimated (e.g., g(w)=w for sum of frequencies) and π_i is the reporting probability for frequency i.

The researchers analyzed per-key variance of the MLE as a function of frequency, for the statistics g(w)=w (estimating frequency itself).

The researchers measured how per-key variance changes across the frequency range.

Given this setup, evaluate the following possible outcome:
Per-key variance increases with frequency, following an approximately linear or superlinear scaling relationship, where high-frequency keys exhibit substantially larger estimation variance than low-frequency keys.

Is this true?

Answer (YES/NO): NO